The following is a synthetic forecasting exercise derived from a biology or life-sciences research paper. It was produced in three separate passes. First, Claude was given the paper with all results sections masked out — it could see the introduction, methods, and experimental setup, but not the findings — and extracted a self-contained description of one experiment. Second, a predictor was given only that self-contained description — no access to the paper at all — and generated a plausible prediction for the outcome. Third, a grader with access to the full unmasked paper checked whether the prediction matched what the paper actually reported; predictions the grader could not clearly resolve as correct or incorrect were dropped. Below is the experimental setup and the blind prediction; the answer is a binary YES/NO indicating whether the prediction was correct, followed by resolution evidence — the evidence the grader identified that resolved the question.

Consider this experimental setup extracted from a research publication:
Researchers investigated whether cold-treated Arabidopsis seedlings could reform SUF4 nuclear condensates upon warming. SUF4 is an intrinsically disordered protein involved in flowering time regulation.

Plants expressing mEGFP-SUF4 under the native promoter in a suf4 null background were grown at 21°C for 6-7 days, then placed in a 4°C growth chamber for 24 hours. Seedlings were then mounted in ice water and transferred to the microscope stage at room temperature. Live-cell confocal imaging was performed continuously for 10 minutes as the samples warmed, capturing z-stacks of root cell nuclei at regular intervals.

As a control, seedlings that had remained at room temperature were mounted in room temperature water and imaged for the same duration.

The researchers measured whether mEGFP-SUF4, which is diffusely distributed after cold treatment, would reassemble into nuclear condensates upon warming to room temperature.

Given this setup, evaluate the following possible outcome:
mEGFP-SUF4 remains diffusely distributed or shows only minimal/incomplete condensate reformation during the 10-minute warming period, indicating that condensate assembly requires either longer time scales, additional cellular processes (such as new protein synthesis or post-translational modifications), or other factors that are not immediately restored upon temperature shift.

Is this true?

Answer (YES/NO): NO